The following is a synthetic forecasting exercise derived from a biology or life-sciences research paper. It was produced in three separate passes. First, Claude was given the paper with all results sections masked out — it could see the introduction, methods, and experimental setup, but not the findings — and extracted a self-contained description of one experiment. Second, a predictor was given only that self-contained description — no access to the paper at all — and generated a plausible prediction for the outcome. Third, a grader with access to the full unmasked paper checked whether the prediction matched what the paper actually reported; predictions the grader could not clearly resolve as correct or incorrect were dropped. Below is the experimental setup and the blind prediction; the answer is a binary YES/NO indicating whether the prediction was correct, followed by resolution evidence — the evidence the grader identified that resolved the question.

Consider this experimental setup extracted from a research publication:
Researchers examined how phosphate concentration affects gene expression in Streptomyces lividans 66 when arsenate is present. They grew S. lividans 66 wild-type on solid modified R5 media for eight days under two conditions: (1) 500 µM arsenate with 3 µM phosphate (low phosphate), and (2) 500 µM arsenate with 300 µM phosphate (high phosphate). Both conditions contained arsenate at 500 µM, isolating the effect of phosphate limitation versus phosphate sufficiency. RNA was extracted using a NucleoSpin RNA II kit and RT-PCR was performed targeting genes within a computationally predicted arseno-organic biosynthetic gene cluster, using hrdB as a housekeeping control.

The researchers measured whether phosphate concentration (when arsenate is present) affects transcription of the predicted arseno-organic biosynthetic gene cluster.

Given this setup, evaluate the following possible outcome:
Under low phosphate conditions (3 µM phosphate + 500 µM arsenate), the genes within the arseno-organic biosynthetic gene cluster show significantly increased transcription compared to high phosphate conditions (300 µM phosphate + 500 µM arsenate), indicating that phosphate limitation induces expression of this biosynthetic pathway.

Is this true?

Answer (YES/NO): YES